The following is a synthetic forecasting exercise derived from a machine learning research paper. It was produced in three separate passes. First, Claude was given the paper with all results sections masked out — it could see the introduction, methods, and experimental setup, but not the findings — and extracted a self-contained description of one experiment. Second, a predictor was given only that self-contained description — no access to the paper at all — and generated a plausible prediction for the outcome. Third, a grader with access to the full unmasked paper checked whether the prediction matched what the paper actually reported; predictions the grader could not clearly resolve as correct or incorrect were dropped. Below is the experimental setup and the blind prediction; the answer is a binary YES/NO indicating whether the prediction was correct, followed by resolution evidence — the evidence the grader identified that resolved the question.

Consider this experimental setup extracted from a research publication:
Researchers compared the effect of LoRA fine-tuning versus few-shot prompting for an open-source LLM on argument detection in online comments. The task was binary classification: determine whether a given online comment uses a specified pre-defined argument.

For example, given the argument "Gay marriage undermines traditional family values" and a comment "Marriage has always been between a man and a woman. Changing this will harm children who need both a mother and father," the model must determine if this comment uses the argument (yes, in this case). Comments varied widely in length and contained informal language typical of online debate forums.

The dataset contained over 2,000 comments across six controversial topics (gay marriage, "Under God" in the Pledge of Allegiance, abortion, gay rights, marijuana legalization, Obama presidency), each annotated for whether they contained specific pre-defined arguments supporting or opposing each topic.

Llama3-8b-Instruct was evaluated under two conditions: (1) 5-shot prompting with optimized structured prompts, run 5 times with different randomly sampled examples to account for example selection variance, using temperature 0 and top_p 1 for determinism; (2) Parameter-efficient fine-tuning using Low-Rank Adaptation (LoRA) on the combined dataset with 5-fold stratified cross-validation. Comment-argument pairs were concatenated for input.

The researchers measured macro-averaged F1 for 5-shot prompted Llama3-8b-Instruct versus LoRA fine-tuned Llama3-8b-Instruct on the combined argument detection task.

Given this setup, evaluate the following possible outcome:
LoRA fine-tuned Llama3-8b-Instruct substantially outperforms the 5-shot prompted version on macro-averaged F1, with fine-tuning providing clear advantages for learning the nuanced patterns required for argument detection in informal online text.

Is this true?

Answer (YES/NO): YES